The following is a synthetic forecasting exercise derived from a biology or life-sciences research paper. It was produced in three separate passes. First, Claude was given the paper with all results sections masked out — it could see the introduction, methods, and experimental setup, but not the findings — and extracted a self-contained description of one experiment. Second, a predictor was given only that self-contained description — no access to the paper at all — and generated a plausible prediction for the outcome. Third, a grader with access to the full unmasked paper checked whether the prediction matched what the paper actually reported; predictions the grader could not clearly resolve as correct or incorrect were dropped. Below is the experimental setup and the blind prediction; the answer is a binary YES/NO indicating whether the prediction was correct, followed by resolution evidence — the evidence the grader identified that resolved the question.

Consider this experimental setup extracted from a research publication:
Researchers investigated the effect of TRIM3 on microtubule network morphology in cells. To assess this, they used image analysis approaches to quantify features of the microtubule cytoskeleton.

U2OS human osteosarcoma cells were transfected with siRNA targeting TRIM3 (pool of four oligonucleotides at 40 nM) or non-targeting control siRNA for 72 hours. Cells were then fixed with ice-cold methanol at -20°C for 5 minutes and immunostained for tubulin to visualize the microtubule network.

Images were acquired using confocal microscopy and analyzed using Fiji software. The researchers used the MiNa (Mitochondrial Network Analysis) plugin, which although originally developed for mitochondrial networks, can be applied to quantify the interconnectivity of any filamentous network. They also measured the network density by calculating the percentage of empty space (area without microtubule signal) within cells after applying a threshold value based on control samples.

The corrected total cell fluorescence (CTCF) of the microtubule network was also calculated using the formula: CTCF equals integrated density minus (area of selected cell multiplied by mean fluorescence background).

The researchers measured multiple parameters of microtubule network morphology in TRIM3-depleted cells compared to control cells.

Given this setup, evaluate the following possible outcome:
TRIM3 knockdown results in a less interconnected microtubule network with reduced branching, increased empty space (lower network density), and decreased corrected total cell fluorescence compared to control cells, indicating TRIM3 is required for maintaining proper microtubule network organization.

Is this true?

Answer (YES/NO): NO